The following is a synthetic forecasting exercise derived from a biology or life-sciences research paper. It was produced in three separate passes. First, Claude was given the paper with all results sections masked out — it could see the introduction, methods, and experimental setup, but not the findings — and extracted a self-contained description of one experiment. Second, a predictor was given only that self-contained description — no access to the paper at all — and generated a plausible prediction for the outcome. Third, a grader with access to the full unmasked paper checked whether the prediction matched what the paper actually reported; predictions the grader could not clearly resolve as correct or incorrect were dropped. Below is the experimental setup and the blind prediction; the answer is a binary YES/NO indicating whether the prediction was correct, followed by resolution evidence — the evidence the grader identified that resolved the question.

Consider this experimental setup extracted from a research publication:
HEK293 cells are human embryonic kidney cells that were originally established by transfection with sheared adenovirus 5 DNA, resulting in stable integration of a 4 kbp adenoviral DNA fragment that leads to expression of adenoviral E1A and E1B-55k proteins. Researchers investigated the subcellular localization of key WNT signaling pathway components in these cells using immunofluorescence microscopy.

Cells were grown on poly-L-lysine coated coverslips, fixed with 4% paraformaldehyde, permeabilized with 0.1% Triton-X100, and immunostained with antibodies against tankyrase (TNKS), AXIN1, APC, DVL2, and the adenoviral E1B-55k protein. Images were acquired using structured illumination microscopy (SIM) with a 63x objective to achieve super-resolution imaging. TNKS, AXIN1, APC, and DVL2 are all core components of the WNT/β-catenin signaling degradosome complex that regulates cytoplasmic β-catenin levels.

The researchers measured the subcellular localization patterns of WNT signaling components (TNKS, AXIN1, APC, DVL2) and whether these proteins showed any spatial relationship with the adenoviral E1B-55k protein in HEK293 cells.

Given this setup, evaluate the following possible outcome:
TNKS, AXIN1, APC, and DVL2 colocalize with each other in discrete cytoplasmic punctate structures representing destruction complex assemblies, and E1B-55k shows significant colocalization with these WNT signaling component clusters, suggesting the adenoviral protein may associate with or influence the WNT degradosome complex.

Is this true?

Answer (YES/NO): NO